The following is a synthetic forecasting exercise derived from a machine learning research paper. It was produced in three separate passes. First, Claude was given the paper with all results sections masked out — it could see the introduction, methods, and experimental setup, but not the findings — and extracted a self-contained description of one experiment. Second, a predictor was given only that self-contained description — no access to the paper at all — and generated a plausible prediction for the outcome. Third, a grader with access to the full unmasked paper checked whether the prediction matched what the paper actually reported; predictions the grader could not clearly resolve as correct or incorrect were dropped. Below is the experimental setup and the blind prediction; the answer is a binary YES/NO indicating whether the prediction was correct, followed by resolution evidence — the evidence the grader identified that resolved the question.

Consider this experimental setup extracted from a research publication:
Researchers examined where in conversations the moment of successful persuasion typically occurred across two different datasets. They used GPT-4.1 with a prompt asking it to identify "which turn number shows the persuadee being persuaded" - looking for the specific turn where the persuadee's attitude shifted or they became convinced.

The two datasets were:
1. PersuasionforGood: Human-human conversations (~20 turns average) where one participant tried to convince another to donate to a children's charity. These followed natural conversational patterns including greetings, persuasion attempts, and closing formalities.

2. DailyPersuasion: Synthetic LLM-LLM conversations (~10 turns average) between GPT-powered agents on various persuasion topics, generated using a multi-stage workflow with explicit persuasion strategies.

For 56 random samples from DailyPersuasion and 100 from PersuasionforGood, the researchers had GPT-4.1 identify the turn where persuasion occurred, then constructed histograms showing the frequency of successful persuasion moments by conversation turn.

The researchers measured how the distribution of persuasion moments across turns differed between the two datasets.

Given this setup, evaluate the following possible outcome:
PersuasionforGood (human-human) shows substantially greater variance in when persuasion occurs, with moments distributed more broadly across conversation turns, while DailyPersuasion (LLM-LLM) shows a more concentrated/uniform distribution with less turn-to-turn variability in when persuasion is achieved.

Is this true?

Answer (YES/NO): YES